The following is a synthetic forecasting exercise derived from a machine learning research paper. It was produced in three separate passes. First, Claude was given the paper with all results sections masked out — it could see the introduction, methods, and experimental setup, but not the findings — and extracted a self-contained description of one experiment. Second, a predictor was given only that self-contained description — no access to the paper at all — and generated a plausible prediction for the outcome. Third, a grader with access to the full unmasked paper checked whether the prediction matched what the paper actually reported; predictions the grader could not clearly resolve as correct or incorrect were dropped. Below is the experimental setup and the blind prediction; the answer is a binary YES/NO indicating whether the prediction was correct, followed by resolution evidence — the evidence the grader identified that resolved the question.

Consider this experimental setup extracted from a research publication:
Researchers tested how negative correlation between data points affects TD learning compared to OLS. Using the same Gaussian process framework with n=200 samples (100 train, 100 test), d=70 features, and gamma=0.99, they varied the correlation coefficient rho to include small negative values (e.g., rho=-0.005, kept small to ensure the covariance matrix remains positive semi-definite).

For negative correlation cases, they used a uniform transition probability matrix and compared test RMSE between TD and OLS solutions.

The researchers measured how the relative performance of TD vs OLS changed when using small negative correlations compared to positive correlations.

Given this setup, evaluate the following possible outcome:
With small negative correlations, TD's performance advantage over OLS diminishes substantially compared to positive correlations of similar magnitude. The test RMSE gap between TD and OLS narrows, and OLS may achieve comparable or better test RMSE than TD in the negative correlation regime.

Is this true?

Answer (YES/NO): YES